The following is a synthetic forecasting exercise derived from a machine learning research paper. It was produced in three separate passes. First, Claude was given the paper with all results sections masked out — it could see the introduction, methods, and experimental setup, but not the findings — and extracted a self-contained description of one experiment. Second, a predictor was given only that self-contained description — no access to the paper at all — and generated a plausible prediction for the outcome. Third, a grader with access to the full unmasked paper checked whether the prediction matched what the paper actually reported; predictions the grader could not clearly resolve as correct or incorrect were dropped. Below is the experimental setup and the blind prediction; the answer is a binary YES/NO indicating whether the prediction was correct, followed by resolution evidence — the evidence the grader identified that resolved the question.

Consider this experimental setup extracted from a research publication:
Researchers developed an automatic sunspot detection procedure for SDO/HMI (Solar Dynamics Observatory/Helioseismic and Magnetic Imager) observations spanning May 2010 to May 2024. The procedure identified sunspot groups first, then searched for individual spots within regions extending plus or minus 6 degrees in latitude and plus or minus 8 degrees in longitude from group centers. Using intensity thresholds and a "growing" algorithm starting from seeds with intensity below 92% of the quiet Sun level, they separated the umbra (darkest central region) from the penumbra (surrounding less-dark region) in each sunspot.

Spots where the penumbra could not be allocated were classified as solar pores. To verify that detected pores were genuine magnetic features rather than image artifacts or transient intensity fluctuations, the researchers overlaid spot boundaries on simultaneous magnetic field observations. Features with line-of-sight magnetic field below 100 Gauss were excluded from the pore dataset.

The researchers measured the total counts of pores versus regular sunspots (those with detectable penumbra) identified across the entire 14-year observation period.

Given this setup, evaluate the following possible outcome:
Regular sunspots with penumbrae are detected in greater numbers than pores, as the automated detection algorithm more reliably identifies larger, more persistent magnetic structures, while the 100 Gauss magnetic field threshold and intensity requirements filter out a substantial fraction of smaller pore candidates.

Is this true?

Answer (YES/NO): NO